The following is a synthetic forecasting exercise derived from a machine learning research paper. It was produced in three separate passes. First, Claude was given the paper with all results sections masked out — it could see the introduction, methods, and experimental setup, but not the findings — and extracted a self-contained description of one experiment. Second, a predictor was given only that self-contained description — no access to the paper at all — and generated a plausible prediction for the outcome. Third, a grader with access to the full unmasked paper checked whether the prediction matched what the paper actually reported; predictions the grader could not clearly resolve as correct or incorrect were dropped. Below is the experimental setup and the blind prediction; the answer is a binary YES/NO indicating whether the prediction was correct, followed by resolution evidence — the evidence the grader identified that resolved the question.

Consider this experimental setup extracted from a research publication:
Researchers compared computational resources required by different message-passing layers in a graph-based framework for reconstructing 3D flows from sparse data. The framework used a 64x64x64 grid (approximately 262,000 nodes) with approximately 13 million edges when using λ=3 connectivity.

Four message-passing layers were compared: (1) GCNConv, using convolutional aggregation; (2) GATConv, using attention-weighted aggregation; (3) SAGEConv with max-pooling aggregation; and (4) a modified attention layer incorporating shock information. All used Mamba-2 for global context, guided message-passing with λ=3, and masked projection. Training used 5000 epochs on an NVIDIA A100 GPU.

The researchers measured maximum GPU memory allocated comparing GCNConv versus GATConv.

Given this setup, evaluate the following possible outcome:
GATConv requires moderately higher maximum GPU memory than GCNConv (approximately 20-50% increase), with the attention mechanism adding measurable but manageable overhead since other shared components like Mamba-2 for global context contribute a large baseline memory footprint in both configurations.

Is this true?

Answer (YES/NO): NO